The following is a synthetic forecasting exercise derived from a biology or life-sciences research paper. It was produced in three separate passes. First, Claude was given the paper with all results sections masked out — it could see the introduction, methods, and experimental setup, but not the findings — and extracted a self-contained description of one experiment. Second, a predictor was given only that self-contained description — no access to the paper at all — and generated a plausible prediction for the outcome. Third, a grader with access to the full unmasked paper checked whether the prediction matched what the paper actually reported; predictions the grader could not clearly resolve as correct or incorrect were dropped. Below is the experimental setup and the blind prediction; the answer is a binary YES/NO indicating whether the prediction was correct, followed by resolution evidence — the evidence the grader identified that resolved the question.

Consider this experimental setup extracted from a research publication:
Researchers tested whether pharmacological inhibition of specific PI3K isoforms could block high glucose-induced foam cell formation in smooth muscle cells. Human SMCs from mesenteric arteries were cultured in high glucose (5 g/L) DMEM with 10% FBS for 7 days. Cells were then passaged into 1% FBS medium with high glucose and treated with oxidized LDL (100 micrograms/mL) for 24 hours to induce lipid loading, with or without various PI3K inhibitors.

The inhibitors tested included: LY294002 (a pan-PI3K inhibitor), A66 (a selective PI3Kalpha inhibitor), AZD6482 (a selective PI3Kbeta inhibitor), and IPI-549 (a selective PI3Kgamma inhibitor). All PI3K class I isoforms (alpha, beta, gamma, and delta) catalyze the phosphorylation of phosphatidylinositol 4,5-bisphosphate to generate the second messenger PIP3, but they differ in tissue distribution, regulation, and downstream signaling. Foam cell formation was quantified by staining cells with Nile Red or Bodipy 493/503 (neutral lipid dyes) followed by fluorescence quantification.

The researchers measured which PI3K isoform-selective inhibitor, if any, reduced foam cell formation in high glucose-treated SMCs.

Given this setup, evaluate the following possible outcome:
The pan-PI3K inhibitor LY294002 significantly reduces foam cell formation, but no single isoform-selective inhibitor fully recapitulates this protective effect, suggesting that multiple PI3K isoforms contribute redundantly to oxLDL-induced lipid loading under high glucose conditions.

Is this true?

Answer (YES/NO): NO